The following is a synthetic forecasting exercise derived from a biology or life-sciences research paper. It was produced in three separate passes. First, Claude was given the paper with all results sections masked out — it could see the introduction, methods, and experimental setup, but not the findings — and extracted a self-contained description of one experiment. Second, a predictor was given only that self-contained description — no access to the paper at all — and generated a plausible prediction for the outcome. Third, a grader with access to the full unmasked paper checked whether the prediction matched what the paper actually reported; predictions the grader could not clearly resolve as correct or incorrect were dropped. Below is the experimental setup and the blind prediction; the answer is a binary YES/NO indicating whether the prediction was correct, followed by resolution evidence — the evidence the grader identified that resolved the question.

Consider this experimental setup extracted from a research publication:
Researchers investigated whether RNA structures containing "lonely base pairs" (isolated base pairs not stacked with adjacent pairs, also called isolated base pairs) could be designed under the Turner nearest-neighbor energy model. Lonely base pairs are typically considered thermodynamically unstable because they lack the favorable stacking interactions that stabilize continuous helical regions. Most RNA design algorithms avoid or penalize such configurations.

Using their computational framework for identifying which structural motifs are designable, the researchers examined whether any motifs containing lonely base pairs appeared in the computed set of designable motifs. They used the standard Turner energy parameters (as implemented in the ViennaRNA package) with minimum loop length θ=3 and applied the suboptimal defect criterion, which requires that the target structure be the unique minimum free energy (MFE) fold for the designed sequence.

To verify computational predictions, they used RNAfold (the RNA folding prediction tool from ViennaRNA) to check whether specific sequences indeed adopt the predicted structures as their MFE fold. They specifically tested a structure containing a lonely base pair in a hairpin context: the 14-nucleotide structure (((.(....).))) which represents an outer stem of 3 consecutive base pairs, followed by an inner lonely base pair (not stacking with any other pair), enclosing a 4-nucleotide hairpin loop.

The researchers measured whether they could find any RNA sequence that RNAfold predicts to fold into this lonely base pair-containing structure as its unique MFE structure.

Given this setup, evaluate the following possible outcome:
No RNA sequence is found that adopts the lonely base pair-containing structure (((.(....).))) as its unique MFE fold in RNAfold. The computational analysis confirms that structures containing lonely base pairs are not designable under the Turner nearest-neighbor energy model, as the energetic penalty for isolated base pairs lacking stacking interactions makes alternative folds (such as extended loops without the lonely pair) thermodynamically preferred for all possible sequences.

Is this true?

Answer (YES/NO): NO